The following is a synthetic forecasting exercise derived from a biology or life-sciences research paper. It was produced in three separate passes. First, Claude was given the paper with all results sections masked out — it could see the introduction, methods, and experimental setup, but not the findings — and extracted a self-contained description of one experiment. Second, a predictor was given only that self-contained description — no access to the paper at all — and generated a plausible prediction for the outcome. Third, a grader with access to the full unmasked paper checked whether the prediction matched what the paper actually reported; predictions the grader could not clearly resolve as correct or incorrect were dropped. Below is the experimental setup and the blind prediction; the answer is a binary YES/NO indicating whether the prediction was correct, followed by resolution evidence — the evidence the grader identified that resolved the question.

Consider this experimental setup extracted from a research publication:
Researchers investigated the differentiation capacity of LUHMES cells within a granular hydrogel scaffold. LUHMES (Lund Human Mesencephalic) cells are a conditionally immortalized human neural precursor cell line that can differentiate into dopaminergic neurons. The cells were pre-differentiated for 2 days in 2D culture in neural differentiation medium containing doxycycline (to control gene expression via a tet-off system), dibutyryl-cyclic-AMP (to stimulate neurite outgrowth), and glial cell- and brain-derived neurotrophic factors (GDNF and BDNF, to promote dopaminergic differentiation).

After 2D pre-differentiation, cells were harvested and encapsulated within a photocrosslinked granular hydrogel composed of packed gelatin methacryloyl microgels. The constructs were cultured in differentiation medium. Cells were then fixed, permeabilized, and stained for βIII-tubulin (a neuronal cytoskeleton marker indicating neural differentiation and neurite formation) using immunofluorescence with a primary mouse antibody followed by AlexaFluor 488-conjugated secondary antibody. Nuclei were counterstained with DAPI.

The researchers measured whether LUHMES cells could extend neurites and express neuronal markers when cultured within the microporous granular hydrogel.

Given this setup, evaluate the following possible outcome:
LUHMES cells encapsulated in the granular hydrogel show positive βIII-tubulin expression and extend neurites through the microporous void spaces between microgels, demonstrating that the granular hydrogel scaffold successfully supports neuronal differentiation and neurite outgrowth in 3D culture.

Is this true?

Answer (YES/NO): YES